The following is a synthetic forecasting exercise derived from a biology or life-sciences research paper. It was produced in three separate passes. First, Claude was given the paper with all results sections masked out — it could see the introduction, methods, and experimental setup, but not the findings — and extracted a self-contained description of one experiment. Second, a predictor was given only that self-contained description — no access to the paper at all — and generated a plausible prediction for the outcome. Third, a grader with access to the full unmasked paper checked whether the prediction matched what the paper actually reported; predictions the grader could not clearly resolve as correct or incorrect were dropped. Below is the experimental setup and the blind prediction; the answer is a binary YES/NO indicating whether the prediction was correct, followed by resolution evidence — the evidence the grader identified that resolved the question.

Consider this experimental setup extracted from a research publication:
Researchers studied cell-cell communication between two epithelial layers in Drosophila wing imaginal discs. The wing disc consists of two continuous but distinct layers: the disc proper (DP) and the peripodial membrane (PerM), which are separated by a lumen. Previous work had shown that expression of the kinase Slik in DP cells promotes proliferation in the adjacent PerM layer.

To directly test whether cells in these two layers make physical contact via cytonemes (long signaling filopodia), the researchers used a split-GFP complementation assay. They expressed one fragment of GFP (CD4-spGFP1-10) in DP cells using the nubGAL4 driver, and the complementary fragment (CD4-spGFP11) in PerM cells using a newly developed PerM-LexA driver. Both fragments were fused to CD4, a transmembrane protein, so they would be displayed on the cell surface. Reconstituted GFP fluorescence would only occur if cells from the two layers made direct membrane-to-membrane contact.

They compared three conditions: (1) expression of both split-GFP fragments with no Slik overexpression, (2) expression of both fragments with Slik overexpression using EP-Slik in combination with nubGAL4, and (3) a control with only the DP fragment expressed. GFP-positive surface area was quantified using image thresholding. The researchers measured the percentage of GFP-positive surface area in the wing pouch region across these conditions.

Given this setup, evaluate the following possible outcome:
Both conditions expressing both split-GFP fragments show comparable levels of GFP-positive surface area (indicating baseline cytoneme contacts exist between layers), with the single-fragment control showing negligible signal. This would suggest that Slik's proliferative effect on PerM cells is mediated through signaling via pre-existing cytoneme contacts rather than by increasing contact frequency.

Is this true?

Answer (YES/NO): NO